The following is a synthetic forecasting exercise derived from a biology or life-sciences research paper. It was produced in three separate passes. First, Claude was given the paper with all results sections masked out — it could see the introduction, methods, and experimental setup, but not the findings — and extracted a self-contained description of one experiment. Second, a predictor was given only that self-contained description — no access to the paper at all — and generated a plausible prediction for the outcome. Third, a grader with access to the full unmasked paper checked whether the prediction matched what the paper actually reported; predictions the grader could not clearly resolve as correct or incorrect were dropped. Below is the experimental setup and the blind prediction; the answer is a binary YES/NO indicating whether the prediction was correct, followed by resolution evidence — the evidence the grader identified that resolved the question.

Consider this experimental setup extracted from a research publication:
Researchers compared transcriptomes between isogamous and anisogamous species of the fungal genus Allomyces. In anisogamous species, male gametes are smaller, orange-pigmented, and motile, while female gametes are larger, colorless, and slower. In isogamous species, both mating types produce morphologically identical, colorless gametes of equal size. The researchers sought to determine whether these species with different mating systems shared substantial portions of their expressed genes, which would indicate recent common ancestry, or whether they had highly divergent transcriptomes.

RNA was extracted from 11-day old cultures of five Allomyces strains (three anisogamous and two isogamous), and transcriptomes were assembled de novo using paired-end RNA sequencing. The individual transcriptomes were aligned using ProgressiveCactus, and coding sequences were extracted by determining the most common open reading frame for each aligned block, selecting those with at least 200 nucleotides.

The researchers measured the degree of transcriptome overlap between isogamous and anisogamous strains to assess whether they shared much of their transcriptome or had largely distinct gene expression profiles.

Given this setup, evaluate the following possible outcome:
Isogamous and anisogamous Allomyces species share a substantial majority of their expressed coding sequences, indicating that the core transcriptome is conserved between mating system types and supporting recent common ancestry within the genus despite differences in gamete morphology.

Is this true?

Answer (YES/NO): YES